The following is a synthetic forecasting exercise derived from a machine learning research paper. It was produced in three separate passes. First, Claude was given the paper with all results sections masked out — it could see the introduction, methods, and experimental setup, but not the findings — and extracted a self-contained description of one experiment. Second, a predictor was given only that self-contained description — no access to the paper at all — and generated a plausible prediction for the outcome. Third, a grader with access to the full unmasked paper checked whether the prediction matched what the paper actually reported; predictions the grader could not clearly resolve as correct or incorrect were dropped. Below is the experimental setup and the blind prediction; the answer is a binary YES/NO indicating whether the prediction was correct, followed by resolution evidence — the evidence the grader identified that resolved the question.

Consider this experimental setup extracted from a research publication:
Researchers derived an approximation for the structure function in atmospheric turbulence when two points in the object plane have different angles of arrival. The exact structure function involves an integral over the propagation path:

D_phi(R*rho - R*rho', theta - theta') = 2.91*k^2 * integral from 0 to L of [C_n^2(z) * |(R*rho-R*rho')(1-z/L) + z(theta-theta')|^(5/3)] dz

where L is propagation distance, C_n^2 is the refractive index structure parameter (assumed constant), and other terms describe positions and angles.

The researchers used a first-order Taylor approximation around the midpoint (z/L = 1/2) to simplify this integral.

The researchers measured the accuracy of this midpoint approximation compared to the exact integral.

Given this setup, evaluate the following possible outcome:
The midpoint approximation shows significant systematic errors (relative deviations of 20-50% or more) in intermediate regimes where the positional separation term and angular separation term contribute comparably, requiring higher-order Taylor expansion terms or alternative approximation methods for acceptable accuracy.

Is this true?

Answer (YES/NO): NO